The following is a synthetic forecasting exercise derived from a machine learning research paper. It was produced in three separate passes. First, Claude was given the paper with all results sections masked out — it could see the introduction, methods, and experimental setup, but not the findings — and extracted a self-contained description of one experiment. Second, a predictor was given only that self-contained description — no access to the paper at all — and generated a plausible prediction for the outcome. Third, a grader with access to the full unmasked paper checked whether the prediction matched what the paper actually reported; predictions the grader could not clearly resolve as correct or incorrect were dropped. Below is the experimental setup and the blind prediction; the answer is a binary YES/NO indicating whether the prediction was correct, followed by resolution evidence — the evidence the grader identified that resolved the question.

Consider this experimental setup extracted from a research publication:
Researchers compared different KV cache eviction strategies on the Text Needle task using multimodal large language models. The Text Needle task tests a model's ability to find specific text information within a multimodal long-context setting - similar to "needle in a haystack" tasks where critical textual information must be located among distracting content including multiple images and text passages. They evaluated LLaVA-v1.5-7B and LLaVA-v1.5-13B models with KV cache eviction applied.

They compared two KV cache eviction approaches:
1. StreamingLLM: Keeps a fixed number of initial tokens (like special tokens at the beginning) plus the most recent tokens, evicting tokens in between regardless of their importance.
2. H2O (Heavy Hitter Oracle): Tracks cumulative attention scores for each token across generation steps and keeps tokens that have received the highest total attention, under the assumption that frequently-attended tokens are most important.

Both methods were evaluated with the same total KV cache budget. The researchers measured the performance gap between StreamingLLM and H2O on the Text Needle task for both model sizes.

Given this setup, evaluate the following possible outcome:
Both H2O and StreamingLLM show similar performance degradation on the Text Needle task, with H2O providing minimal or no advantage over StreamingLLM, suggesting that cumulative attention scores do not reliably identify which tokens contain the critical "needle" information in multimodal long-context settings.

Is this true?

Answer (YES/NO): YES